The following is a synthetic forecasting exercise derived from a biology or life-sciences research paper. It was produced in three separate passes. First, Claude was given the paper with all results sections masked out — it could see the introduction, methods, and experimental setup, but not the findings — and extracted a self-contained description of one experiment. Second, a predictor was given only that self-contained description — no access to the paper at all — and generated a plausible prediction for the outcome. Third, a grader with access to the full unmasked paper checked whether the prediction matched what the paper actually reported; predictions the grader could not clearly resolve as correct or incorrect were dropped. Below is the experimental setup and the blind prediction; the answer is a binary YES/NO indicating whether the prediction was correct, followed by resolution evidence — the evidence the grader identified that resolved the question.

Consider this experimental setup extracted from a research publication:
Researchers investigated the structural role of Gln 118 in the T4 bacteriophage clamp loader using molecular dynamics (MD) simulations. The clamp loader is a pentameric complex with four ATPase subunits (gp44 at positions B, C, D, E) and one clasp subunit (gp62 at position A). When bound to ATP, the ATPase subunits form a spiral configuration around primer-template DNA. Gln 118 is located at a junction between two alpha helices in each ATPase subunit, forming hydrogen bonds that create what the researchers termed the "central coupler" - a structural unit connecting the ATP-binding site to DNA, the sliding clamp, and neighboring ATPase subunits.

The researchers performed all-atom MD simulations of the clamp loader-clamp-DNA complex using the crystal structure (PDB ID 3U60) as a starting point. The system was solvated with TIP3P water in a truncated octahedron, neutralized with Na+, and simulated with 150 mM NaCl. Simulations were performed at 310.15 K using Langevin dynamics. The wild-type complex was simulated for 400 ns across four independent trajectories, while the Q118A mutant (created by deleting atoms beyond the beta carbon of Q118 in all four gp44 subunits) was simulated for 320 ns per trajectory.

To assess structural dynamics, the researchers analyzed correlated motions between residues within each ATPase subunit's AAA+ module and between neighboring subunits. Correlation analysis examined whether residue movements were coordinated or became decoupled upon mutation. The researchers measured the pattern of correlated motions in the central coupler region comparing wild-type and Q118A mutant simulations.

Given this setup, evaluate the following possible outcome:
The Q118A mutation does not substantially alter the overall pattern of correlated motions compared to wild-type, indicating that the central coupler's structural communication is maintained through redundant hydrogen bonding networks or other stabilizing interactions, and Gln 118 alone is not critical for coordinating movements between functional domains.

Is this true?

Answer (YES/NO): NO